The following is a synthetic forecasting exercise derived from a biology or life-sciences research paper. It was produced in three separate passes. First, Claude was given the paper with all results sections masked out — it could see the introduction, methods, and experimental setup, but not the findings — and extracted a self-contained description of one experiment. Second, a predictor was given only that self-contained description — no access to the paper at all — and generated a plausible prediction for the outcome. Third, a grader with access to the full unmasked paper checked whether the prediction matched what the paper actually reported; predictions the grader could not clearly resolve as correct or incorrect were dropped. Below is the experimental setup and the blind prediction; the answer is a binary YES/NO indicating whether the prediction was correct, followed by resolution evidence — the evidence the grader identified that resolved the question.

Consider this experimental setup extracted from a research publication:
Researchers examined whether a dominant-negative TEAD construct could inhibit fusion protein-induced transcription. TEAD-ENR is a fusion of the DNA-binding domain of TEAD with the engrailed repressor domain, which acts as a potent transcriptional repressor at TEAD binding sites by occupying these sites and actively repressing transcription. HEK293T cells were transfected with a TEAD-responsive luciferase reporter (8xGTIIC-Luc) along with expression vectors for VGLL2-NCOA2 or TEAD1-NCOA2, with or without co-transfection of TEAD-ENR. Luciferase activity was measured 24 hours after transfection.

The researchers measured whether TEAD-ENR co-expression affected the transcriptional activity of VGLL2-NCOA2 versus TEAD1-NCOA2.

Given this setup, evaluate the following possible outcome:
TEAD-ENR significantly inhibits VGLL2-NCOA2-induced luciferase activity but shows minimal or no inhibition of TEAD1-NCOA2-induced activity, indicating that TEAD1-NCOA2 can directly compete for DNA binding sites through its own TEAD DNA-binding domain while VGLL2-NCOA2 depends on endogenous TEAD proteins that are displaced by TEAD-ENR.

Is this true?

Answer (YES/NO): NO